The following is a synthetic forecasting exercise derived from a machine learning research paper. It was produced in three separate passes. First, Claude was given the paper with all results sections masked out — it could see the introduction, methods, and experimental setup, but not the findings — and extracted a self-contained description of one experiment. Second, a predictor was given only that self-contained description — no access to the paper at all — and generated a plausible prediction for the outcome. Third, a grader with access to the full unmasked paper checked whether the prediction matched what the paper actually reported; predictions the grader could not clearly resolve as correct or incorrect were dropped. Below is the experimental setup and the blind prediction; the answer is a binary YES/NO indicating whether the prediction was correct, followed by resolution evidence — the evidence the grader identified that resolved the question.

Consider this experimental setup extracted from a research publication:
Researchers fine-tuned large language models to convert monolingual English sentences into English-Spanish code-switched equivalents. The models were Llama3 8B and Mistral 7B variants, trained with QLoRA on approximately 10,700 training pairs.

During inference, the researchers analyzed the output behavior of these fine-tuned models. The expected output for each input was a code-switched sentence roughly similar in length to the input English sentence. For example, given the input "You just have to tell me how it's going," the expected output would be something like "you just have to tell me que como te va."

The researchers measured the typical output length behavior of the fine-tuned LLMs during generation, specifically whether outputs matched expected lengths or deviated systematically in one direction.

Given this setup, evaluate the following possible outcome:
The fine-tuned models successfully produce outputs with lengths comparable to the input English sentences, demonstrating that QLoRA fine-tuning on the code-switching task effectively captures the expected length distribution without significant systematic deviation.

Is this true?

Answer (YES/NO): NO